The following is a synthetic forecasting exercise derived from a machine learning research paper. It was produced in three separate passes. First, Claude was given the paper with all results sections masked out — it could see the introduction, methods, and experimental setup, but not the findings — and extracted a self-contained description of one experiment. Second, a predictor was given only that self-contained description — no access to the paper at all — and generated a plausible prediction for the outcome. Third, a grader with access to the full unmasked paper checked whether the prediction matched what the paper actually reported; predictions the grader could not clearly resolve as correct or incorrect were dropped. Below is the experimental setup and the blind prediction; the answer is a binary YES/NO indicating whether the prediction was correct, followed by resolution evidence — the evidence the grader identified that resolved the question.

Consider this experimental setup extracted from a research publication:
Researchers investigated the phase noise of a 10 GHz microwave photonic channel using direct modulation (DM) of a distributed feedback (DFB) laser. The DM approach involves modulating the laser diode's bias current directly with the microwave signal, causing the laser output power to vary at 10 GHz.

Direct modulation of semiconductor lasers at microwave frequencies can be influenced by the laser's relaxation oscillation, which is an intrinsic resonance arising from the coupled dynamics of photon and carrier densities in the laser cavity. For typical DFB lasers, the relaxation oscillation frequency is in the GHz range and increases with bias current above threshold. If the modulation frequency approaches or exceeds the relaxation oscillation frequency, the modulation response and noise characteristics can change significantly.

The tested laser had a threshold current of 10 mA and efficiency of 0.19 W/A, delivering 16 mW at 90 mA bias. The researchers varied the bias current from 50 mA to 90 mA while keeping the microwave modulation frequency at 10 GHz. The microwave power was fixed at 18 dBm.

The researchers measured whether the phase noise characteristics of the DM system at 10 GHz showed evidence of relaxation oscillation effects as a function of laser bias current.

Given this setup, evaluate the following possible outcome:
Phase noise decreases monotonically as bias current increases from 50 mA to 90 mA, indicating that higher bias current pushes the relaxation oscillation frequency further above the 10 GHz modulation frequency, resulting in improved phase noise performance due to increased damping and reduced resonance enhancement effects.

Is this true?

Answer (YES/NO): NO